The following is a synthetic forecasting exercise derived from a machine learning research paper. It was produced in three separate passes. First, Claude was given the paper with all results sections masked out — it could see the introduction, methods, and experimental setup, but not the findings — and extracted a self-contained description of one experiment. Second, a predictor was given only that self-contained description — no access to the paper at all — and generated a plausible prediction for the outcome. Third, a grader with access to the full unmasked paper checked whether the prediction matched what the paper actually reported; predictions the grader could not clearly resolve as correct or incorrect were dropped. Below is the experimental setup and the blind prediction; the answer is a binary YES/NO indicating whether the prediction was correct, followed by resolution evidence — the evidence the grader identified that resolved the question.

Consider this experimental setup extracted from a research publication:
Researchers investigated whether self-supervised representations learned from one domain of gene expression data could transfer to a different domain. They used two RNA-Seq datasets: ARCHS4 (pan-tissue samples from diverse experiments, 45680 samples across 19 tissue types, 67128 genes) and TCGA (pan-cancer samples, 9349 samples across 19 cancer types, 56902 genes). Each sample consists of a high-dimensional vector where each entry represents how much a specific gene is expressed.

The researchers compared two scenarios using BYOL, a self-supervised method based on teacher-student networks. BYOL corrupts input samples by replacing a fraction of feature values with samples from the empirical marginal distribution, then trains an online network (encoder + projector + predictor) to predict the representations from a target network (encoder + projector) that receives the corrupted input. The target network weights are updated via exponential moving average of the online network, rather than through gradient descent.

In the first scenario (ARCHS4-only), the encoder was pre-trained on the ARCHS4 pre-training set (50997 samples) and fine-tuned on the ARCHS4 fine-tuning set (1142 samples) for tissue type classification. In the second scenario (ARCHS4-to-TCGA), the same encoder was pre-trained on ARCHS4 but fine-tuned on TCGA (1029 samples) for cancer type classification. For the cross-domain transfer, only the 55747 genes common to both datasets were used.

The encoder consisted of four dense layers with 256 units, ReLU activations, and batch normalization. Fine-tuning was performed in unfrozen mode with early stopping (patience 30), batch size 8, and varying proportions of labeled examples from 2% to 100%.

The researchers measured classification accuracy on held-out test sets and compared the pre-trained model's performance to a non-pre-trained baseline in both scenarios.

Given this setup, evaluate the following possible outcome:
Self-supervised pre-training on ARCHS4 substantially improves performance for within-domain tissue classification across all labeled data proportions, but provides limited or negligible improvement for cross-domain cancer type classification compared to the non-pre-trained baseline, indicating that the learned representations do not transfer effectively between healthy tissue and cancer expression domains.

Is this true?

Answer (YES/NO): NO